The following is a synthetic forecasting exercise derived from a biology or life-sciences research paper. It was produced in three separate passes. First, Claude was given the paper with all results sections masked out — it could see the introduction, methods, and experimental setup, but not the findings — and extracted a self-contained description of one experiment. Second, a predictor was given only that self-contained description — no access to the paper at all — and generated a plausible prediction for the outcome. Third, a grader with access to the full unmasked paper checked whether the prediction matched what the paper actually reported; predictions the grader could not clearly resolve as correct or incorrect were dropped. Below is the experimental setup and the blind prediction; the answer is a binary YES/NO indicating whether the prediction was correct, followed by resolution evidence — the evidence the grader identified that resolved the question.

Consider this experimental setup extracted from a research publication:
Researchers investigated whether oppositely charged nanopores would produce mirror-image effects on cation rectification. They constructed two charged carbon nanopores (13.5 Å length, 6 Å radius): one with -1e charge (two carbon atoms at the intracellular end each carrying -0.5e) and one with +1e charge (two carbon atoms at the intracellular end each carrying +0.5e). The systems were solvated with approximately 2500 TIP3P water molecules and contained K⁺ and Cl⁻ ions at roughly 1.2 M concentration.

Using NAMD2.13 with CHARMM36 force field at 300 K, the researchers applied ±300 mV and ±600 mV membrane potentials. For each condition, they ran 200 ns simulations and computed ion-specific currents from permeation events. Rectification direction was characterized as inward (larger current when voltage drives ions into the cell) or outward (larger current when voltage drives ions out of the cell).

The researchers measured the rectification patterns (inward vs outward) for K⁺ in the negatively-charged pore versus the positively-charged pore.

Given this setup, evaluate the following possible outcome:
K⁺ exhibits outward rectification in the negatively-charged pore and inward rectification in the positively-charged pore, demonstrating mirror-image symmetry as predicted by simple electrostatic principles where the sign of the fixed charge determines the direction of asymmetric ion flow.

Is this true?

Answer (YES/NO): YES